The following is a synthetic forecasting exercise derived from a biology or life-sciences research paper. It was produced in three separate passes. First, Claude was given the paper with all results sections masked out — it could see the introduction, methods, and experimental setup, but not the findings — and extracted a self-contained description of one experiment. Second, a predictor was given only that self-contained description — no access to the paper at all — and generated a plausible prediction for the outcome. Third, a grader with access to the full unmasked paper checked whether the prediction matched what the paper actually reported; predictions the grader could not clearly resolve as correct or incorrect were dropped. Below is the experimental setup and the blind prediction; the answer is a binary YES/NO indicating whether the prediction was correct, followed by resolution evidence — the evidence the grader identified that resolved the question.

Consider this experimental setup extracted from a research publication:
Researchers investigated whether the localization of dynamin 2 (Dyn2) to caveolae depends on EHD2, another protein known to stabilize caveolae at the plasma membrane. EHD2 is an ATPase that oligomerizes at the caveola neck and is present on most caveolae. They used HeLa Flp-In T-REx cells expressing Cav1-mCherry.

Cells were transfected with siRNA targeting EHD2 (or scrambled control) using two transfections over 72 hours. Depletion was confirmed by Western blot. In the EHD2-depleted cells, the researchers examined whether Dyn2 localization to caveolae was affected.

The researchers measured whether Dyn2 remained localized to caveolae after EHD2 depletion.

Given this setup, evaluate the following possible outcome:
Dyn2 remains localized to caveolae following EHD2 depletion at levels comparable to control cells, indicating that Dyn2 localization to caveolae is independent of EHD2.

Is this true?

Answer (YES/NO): YES